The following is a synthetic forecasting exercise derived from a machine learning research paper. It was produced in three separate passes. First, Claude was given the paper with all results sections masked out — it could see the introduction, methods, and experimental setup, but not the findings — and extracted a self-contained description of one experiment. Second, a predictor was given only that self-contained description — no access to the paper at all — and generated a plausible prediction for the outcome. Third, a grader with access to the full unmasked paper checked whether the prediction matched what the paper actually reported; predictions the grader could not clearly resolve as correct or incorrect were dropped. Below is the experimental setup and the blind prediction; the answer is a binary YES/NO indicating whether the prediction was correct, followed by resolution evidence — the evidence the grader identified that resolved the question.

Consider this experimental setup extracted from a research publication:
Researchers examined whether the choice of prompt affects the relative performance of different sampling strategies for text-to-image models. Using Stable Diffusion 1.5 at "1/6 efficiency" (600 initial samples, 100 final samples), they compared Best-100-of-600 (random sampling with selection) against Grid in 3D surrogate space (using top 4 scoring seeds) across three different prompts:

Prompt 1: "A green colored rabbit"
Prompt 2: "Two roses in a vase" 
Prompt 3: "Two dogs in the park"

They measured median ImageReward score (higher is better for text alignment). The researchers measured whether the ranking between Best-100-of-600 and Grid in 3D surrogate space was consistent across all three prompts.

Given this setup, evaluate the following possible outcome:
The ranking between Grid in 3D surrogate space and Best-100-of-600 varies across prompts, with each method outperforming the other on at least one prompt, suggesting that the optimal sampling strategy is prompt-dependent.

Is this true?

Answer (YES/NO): YES